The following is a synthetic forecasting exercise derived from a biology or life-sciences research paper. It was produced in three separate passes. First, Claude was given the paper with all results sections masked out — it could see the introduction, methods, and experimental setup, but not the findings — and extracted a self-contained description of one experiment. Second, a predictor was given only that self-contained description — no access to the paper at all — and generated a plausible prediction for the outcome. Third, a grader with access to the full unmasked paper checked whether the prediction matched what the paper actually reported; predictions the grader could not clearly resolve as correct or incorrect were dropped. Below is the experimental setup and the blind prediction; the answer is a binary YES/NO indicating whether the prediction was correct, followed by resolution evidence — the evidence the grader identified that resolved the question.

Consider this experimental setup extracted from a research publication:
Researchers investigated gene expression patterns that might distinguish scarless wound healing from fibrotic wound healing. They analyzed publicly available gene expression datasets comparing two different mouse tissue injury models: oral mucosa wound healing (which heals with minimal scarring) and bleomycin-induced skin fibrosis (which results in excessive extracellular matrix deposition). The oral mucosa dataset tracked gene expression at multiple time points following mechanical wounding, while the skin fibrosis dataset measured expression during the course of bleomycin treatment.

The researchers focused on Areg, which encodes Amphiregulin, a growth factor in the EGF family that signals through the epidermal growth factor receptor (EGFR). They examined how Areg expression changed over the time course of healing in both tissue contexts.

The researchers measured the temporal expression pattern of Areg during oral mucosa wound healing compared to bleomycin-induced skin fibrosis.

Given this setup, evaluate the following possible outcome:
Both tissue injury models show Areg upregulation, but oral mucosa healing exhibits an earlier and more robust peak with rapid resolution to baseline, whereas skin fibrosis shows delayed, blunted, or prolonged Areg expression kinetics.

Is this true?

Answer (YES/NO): YES